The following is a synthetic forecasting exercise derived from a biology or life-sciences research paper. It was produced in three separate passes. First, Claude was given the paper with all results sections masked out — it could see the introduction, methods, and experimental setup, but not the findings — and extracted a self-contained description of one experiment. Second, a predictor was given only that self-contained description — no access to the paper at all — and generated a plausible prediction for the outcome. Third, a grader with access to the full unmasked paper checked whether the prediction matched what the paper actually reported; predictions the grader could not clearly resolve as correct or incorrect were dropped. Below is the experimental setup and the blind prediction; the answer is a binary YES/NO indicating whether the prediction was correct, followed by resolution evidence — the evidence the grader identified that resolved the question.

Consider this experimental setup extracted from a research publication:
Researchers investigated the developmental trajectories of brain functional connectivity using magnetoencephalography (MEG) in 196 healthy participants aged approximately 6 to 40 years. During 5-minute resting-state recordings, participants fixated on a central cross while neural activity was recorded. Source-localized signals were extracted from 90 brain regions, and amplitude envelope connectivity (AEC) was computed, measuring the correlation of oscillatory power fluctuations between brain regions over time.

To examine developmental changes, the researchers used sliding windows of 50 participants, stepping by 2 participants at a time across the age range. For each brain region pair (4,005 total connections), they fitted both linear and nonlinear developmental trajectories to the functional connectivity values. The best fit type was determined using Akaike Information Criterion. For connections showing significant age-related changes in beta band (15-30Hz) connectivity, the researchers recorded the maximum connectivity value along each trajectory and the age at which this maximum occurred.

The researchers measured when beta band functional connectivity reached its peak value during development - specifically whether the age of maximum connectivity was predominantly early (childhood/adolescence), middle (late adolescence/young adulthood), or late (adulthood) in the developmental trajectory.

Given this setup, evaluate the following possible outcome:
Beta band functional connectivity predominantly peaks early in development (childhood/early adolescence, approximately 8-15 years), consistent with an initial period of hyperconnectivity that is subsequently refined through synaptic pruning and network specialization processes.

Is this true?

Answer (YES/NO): NO